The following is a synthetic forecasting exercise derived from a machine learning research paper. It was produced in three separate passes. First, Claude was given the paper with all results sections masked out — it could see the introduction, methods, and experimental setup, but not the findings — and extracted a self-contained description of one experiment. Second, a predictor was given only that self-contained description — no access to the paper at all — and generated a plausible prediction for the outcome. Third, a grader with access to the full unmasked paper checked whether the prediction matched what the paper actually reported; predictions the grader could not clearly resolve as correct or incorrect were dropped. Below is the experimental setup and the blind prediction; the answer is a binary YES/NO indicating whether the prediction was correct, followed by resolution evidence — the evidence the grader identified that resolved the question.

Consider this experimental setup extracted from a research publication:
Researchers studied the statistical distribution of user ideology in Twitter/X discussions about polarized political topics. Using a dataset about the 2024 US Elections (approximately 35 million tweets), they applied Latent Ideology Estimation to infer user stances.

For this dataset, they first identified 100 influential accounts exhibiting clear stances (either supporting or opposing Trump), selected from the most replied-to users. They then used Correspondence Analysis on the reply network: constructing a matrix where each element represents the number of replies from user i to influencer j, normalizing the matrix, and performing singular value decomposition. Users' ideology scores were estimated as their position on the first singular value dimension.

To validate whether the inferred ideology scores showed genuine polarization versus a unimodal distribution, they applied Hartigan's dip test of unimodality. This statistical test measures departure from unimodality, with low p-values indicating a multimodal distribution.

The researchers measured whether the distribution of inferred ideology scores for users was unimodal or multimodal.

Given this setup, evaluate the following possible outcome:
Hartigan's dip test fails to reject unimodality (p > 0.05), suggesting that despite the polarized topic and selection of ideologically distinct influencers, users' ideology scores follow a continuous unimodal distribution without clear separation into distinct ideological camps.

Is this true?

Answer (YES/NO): NO